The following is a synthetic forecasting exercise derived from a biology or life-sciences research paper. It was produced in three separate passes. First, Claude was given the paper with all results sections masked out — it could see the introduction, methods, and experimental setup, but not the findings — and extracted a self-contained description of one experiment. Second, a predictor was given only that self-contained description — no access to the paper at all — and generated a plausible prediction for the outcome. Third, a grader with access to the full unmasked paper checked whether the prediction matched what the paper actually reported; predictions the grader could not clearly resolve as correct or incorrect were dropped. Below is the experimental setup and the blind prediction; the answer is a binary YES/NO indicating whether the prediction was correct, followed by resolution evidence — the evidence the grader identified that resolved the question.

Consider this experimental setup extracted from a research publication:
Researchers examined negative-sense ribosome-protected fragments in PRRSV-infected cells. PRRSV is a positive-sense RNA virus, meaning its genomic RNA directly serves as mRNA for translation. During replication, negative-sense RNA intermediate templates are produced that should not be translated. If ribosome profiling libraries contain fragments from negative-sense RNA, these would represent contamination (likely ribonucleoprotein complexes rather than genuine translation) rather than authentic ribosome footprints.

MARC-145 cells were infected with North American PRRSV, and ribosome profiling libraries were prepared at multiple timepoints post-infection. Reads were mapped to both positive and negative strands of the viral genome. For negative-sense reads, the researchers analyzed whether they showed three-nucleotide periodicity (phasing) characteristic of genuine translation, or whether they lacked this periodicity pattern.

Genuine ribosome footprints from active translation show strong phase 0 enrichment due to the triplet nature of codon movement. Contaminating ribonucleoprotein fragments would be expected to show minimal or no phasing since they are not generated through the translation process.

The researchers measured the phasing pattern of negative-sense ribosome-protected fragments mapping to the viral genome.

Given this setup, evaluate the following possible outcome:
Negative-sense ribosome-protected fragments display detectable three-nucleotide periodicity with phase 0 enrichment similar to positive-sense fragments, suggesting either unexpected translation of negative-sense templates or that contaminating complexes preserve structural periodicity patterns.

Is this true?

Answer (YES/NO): NO